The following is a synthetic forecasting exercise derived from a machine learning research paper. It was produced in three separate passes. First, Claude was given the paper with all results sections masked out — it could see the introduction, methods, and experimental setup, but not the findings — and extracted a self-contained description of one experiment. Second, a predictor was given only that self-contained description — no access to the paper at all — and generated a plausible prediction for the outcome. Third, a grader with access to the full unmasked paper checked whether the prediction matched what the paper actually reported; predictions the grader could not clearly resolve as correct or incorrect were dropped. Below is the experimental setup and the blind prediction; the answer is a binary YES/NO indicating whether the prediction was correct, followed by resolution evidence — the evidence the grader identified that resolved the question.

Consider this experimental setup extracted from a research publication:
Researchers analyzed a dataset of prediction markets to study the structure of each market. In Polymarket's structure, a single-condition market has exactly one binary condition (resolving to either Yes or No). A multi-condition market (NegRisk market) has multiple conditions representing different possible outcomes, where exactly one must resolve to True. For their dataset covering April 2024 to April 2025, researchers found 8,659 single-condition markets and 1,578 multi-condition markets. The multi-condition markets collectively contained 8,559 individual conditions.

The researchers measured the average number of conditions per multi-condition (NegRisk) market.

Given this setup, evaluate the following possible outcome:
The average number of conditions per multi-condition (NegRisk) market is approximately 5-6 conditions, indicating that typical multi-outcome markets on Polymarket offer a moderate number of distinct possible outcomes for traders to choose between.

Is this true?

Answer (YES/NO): YES